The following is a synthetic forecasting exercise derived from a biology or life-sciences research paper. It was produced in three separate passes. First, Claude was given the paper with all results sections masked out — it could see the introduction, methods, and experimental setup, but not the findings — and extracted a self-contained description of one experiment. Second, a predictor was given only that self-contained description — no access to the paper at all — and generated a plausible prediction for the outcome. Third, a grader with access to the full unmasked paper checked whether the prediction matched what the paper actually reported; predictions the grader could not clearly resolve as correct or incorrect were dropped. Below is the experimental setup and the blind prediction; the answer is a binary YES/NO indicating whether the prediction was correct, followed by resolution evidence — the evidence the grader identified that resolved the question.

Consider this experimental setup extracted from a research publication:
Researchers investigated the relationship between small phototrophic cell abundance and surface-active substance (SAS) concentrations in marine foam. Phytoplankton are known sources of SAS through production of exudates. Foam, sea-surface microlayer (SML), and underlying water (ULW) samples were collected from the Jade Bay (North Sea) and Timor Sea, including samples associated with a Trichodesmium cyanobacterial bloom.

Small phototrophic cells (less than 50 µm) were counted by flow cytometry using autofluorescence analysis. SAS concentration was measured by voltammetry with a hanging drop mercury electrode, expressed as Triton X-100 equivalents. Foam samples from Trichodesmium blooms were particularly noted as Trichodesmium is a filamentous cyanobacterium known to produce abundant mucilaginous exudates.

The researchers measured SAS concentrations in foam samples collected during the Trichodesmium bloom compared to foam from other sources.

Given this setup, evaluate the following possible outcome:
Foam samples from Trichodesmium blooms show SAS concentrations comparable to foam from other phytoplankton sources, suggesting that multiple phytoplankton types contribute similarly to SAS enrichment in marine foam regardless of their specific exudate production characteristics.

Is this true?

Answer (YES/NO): NO